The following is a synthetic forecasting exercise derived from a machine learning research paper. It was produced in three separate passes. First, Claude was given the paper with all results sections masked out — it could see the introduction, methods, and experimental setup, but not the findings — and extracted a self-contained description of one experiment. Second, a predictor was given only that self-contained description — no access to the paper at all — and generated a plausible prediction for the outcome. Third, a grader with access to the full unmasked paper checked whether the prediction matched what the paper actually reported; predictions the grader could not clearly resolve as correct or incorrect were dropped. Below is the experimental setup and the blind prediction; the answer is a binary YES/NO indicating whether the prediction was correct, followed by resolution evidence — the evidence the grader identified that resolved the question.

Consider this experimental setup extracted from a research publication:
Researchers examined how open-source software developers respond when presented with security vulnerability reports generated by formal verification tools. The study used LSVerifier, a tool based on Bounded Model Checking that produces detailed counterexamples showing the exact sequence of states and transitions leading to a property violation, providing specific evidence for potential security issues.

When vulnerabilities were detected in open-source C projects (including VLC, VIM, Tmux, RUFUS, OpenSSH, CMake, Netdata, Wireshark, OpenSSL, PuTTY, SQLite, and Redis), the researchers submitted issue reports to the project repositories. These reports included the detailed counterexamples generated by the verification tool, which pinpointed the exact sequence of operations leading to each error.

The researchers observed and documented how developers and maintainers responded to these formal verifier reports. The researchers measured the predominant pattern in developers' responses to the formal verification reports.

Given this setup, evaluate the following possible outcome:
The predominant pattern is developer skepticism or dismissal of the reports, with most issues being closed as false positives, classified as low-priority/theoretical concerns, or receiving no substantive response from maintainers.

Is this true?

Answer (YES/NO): YES